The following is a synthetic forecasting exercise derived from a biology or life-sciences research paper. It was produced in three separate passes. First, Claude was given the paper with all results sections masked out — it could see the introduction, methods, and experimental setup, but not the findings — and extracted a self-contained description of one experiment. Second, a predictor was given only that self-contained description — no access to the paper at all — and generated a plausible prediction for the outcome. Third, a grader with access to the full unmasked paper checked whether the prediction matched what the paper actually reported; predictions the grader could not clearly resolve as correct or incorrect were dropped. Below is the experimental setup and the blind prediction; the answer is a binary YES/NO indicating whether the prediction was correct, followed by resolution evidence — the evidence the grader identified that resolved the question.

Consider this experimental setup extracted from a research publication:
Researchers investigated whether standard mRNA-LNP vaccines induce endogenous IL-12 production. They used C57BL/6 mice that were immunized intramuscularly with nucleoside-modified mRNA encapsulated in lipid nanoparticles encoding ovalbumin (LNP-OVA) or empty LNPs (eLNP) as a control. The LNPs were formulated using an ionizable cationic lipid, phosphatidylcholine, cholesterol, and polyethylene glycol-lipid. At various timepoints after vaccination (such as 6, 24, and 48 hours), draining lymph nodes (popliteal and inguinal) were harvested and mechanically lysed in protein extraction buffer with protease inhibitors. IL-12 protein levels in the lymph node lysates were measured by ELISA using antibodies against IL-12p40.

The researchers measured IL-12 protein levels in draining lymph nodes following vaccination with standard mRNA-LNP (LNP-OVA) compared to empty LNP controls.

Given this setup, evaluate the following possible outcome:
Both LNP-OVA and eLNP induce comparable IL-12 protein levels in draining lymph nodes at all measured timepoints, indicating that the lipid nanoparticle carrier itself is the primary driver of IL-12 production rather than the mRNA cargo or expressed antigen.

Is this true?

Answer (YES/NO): NO